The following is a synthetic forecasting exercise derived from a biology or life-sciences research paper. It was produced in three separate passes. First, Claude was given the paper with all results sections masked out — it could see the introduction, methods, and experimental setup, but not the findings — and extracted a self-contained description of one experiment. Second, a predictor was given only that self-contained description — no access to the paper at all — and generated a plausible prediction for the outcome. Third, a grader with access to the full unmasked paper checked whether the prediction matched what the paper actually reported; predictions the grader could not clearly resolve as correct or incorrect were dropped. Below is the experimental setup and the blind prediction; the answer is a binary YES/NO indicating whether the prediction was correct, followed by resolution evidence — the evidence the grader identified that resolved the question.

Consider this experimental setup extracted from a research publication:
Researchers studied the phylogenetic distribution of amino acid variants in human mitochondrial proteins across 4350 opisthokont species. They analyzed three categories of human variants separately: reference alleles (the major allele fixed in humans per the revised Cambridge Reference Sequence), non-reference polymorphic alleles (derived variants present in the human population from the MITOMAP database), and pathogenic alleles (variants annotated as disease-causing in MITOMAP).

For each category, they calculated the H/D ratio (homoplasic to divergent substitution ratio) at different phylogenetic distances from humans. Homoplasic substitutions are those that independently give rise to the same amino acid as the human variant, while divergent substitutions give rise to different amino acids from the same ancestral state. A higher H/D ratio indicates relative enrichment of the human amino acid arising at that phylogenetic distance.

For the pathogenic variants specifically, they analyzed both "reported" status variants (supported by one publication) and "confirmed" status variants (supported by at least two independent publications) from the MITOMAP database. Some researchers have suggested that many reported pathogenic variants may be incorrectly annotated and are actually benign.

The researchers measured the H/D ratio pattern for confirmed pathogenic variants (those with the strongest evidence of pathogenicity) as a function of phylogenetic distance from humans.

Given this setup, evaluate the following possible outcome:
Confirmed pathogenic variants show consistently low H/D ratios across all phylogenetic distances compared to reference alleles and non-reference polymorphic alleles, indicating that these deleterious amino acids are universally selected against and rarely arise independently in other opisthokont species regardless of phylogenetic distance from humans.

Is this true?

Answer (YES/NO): NO